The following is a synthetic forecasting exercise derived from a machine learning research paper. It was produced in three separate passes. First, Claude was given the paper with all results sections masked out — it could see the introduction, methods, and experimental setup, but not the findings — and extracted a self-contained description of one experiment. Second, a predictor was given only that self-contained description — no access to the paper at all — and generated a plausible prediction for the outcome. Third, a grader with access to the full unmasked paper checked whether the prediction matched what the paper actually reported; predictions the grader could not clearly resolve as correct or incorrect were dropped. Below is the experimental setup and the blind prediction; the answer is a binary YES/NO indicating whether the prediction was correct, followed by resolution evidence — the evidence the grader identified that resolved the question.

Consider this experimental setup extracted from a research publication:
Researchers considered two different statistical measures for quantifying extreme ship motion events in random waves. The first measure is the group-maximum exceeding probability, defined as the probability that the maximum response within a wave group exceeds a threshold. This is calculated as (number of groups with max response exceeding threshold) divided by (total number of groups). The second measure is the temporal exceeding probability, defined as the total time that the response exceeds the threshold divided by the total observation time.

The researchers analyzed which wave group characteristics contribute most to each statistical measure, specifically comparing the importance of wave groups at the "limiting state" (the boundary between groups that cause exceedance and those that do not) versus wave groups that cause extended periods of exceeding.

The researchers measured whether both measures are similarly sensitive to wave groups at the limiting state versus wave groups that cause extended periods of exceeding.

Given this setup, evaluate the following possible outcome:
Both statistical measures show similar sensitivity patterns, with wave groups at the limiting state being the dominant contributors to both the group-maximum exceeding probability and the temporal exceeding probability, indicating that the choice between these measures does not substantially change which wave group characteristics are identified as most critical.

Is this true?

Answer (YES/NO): NO